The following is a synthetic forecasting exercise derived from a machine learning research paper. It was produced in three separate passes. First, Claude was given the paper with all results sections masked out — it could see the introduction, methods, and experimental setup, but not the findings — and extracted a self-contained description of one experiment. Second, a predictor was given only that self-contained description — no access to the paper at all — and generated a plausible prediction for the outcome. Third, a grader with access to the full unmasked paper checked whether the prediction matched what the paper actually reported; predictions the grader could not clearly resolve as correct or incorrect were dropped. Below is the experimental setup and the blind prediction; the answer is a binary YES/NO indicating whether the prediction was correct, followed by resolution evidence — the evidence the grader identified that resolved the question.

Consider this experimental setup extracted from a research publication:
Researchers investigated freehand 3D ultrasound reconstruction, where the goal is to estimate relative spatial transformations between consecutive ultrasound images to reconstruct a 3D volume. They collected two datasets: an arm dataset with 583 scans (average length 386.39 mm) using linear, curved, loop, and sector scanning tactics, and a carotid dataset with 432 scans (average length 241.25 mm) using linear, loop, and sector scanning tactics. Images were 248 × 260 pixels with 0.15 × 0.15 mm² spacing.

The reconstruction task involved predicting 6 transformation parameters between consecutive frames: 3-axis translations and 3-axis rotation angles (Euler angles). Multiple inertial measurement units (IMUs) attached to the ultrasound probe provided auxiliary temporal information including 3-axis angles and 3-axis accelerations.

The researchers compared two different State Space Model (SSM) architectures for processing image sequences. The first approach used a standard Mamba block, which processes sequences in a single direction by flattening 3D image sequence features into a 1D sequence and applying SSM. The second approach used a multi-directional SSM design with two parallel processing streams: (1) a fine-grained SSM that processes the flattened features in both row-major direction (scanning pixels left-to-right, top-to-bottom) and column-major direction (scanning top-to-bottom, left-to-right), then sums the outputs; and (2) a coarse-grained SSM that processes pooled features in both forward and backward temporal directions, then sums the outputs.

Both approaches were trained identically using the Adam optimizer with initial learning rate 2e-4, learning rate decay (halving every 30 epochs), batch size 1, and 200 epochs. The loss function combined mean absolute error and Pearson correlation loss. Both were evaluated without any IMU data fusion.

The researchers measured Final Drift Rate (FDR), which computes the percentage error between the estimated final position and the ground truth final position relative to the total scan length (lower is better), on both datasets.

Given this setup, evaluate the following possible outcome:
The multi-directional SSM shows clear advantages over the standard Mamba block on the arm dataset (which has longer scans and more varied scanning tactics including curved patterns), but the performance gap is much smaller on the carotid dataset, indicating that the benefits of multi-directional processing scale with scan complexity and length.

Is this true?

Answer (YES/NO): NO